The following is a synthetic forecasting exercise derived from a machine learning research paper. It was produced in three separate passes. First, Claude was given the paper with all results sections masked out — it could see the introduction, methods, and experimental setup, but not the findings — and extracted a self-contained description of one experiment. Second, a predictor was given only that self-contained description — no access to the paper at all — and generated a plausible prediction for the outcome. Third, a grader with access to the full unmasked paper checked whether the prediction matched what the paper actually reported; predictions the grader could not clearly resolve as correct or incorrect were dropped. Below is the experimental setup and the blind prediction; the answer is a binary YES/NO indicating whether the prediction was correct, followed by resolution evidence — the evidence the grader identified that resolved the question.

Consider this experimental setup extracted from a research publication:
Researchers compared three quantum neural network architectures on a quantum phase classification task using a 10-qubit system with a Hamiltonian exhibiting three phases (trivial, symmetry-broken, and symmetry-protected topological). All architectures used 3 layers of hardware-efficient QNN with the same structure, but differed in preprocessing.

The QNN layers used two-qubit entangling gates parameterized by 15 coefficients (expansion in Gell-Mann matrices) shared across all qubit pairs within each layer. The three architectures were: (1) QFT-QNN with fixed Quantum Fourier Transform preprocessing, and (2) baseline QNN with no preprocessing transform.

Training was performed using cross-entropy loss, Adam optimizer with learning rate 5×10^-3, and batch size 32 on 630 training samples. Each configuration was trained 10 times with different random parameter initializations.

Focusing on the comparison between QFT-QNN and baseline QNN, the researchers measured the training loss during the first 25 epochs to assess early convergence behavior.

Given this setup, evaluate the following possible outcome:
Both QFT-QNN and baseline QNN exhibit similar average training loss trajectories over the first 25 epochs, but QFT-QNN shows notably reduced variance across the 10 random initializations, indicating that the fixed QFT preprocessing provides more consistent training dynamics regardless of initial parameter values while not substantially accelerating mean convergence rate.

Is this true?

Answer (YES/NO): NO